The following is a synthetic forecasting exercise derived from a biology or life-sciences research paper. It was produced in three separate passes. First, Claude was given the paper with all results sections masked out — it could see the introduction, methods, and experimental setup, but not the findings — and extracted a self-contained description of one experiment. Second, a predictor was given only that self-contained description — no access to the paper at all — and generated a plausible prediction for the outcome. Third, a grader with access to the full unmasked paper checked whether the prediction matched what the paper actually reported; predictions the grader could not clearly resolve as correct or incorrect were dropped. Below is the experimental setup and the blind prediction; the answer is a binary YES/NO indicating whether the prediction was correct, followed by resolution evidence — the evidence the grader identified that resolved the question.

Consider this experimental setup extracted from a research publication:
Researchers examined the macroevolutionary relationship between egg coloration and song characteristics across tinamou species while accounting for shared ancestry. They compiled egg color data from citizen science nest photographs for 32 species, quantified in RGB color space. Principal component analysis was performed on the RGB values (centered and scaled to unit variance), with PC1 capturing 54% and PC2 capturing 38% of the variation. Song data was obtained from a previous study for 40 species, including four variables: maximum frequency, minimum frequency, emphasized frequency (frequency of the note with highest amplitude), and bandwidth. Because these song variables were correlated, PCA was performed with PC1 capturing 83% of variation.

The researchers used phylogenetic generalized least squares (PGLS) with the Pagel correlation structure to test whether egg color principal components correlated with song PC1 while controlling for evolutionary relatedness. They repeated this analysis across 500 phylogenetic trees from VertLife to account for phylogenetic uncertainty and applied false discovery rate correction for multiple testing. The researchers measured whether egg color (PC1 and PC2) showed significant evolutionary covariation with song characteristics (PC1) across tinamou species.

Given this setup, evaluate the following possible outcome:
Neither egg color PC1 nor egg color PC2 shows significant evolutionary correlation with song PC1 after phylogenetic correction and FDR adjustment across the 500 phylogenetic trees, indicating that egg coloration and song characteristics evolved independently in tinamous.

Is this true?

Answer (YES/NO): NO